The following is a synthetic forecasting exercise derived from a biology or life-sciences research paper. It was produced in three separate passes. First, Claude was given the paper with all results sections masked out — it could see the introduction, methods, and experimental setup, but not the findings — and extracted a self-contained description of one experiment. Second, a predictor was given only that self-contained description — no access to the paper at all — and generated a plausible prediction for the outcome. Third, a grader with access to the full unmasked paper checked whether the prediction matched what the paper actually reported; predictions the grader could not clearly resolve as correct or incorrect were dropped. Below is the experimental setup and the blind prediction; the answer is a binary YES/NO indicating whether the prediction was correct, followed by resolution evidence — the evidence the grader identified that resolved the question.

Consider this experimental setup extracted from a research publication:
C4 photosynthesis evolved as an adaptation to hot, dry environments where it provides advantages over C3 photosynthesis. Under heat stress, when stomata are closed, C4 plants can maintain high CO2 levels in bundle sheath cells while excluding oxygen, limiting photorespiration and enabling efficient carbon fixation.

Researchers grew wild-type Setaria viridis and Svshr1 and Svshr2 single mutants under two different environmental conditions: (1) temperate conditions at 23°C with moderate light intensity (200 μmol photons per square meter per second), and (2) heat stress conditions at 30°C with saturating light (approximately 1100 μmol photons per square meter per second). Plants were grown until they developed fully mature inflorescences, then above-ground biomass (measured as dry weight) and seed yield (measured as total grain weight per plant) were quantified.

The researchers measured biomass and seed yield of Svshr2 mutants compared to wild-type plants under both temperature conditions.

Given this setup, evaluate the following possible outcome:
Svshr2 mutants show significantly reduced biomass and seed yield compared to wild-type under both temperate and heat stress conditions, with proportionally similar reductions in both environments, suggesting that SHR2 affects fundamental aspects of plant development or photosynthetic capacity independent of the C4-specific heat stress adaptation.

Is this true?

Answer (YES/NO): NO